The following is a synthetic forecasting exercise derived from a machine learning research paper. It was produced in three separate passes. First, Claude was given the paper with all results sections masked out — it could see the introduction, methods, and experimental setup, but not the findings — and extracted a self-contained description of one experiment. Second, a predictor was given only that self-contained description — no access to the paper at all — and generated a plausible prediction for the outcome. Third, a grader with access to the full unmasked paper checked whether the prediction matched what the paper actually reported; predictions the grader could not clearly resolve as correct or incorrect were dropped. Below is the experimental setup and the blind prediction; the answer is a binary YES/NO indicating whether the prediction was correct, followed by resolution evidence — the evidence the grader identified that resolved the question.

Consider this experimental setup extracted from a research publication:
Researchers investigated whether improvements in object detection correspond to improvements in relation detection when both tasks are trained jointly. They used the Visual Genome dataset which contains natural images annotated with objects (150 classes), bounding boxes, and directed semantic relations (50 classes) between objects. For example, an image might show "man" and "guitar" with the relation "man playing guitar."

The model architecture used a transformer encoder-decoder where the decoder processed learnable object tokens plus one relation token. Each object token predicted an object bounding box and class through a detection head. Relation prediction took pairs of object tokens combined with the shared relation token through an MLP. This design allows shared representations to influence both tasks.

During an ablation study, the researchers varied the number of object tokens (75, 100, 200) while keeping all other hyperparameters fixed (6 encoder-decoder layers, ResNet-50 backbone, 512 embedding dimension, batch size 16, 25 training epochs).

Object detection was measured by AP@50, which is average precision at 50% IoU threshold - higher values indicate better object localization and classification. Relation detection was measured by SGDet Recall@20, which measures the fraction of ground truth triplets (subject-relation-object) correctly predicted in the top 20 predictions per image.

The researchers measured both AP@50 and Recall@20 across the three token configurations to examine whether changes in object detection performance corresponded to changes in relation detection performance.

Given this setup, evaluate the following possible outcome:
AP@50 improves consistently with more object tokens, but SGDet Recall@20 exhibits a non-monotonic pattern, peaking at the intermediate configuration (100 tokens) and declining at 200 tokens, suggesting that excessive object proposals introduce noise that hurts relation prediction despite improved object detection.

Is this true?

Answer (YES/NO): NO